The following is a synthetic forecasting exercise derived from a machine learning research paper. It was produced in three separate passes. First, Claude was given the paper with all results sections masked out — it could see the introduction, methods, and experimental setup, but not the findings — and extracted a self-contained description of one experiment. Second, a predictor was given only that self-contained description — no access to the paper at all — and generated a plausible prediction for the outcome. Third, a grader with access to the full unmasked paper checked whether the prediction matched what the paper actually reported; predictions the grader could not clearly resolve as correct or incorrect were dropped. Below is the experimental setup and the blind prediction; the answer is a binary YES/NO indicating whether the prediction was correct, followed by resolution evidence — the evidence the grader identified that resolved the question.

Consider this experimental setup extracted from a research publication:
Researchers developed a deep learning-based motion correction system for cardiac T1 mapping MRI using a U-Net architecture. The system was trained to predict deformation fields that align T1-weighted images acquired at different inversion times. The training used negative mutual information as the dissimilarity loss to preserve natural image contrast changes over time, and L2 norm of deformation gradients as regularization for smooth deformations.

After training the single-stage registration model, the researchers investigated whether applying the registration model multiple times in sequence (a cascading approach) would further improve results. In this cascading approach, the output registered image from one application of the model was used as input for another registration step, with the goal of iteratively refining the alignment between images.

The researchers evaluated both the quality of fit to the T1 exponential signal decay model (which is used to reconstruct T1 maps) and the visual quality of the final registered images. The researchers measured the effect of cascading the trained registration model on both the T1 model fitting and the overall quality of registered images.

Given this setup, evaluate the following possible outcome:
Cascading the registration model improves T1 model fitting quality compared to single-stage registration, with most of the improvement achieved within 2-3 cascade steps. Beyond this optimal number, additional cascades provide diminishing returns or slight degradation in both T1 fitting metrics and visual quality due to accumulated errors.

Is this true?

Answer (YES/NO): NO